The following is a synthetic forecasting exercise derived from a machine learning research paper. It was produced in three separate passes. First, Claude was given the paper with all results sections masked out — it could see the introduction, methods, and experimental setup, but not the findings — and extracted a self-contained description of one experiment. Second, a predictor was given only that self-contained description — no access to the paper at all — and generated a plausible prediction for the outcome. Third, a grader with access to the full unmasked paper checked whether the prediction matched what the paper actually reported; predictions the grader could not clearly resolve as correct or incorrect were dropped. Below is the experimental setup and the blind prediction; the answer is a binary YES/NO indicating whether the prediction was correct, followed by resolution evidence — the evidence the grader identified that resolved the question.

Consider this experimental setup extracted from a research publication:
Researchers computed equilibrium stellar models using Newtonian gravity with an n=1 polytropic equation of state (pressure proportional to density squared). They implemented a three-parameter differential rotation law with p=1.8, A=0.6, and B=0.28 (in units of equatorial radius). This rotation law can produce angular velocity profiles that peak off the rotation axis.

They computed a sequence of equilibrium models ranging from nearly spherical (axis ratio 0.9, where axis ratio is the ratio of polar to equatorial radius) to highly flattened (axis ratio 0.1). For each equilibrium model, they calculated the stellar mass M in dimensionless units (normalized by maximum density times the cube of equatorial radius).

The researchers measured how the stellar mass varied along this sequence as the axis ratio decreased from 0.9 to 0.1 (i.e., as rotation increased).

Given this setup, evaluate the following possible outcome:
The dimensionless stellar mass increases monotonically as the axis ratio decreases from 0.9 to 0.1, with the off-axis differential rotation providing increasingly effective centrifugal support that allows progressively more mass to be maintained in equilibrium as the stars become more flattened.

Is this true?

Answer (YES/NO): NO